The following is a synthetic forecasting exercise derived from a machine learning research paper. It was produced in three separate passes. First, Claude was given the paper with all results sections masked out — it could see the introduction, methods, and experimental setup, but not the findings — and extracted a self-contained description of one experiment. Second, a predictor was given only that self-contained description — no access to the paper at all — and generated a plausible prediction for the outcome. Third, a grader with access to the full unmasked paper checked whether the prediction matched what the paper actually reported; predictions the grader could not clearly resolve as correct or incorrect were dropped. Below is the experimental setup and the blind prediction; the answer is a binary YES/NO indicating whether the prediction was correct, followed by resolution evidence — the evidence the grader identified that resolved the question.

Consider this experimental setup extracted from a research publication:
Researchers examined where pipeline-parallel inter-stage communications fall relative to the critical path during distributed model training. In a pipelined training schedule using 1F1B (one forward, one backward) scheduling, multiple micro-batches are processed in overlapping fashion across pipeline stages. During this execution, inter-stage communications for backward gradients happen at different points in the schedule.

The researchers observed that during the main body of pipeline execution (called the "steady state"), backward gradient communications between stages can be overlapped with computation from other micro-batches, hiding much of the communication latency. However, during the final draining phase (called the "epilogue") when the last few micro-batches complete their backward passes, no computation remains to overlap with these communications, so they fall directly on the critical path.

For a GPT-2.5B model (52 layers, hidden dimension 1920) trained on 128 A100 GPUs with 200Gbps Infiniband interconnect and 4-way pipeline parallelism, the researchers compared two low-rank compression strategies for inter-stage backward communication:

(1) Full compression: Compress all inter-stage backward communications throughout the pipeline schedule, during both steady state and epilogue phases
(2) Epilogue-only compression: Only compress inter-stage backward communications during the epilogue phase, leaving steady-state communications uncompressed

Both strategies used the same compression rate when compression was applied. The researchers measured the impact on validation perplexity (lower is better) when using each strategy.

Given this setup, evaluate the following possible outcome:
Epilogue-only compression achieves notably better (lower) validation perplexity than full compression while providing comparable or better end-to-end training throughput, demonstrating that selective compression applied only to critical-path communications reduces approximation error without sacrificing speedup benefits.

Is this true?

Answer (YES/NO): YES